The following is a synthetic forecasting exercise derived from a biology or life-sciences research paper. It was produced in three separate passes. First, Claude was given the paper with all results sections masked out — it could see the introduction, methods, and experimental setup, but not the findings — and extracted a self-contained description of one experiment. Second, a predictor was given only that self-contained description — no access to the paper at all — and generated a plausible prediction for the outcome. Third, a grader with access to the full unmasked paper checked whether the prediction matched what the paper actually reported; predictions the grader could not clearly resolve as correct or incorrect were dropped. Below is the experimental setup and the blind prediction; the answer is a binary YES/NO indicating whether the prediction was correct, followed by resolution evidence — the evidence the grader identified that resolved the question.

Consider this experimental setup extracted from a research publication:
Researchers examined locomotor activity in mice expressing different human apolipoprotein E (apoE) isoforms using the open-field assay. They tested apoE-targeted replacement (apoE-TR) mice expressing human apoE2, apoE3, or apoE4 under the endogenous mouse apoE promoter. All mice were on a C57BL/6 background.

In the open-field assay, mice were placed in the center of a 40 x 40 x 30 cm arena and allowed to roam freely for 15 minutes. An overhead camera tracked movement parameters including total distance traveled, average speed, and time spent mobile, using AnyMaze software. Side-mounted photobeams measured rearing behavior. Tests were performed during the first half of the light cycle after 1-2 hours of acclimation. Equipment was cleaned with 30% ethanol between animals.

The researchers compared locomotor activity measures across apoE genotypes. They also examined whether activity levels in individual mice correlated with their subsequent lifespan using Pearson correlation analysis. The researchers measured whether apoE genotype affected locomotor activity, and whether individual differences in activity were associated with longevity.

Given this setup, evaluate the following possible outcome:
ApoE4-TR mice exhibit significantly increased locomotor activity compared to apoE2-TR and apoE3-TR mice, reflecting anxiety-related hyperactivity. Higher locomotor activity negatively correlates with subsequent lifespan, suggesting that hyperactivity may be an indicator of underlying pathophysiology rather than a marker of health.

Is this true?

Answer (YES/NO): NO